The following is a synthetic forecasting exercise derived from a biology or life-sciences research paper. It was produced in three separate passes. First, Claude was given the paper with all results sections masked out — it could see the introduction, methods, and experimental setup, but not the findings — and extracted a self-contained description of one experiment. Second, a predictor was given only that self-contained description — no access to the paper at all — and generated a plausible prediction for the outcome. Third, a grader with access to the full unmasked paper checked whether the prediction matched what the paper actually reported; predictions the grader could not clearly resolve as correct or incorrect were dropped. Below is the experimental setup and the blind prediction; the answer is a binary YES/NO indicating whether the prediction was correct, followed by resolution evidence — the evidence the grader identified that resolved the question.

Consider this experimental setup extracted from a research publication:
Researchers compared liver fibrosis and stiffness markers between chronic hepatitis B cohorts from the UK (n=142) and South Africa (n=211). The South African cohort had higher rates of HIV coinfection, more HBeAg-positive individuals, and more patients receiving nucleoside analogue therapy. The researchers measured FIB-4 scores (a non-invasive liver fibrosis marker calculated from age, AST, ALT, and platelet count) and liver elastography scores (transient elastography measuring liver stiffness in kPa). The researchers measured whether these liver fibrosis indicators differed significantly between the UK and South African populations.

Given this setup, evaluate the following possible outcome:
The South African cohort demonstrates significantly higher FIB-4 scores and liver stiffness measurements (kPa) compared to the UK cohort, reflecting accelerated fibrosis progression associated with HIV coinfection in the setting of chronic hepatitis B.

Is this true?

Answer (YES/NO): YES